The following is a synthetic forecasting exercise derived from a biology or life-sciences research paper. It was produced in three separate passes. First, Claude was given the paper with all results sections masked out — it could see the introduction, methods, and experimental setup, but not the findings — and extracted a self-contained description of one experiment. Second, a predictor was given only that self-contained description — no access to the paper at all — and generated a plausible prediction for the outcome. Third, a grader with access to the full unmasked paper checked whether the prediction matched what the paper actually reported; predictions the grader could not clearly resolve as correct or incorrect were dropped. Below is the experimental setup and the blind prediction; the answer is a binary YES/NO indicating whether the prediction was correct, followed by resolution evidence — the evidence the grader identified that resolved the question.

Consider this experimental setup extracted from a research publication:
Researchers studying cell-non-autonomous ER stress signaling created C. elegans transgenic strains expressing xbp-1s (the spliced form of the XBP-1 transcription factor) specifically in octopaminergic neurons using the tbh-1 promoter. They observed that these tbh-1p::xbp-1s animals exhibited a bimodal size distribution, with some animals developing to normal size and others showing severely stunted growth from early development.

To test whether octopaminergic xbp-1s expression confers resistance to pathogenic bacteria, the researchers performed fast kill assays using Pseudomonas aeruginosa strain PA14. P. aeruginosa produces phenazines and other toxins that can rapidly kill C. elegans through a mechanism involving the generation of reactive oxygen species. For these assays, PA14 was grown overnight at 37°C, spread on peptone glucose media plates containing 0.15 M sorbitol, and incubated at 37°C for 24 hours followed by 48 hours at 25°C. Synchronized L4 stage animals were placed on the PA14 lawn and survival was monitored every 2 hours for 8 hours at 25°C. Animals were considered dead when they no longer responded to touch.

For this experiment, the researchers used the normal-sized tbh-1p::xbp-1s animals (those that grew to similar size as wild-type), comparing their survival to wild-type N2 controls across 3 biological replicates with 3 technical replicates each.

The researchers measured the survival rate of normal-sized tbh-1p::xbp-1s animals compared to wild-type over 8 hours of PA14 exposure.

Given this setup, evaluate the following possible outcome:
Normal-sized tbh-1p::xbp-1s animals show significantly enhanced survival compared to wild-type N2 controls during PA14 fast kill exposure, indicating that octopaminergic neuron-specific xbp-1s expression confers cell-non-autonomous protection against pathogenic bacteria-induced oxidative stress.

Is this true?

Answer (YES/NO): YES